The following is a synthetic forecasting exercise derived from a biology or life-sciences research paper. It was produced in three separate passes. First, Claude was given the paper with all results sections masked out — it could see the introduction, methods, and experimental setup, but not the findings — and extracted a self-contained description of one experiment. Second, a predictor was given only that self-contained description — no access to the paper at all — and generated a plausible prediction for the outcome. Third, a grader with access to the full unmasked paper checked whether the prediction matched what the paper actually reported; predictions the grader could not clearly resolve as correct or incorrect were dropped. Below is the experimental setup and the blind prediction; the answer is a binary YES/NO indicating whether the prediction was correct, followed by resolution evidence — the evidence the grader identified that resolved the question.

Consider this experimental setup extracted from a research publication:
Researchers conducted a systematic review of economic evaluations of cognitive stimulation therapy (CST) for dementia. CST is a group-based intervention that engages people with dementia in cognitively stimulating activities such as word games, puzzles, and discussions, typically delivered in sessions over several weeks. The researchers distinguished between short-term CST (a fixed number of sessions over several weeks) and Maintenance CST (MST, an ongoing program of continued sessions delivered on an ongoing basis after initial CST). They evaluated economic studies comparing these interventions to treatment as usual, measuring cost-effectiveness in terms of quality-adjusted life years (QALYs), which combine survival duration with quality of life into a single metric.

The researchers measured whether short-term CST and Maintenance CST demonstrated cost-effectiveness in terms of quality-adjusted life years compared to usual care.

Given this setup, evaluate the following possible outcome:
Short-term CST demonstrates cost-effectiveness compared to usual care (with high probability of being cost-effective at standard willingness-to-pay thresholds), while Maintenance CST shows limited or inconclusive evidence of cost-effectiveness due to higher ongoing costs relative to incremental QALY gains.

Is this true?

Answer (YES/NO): NO